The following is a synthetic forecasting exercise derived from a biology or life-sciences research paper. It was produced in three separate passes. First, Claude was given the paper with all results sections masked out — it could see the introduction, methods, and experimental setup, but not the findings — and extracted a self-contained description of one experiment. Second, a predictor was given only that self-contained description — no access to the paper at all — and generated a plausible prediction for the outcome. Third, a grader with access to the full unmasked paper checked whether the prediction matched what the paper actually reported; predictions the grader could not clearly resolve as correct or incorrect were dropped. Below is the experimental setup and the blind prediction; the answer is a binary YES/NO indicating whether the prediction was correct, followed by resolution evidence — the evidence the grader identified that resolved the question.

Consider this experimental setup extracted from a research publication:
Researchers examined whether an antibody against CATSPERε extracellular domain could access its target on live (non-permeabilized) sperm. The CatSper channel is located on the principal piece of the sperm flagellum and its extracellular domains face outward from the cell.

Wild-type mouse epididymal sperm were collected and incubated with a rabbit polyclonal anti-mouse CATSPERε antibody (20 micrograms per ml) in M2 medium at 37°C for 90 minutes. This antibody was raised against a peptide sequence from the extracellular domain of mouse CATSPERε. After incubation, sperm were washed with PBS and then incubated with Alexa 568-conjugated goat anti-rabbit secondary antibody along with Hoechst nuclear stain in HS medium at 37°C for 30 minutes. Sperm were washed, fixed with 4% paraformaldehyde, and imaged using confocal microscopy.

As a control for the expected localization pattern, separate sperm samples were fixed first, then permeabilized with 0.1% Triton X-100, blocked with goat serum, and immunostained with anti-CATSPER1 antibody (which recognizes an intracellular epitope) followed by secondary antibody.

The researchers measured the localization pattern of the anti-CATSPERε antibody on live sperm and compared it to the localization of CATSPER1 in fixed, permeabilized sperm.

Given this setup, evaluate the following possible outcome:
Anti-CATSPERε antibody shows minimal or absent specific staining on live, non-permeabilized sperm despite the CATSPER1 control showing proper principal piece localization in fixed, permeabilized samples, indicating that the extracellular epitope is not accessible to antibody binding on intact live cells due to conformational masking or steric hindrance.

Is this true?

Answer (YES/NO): NO